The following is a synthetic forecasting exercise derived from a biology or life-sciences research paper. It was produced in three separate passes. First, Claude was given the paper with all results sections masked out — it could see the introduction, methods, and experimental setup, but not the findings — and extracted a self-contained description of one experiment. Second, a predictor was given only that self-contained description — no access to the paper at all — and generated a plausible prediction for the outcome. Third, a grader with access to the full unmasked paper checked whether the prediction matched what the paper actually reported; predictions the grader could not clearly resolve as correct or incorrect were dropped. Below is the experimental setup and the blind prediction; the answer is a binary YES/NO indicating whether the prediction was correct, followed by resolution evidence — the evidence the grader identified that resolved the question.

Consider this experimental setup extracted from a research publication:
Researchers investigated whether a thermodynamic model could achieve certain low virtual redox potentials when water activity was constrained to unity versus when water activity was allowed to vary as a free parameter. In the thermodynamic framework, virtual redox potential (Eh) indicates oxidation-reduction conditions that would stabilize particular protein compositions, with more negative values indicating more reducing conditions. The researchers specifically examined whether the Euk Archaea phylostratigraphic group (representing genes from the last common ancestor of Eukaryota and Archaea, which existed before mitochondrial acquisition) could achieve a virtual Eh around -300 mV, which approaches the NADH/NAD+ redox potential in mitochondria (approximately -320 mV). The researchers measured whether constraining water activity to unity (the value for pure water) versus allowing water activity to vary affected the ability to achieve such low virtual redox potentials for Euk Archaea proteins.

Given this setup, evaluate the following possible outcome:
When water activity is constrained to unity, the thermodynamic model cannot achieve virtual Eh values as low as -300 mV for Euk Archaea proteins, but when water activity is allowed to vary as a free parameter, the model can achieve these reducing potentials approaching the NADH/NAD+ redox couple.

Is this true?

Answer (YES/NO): YES